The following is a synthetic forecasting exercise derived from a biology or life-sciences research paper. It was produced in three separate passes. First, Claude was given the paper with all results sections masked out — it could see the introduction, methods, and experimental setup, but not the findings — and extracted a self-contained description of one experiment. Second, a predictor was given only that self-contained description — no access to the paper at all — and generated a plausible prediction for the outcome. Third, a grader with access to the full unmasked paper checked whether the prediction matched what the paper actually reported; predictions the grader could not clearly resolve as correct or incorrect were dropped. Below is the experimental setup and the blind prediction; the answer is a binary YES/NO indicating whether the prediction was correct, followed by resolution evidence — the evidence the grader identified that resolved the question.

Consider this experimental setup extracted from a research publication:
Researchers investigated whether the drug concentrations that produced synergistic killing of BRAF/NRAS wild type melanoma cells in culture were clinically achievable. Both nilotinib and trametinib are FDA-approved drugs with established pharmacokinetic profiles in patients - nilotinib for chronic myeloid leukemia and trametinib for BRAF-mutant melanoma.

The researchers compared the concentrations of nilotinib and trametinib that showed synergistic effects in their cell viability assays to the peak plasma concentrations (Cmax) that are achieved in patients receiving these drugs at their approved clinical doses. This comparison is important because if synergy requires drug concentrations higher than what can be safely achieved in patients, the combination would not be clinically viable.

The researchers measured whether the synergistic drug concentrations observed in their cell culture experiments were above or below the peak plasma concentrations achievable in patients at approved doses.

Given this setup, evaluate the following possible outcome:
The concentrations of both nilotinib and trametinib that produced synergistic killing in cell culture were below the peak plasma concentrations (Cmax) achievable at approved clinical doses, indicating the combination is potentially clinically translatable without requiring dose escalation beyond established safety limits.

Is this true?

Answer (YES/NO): YES